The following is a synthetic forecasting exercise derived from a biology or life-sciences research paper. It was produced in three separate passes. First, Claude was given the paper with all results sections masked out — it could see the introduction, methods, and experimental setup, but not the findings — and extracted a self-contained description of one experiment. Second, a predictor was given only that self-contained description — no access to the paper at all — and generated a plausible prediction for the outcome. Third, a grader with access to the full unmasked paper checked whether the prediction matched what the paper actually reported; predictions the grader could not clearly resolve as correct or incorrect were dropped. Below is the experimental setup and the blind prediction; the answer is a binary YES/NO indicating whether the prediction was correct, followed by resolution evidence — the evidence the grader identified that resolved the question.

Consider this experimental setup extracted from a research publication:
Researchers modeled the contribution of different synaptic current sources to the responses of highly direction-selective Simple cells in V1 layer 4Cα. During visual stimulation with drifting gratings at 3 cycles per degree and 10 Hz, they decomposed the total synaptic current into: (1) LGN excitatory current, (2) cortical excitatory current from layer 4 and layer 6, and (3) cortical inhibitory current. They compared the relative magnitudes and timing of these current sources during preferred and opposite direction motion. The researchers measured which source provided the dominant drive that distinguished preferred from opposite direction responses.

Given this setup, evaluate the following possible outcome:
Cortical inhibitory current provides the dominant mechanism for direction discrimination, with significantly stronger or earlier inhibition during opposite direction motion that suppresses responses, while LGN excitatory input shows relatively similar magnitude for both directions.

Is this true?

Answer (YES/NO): NO